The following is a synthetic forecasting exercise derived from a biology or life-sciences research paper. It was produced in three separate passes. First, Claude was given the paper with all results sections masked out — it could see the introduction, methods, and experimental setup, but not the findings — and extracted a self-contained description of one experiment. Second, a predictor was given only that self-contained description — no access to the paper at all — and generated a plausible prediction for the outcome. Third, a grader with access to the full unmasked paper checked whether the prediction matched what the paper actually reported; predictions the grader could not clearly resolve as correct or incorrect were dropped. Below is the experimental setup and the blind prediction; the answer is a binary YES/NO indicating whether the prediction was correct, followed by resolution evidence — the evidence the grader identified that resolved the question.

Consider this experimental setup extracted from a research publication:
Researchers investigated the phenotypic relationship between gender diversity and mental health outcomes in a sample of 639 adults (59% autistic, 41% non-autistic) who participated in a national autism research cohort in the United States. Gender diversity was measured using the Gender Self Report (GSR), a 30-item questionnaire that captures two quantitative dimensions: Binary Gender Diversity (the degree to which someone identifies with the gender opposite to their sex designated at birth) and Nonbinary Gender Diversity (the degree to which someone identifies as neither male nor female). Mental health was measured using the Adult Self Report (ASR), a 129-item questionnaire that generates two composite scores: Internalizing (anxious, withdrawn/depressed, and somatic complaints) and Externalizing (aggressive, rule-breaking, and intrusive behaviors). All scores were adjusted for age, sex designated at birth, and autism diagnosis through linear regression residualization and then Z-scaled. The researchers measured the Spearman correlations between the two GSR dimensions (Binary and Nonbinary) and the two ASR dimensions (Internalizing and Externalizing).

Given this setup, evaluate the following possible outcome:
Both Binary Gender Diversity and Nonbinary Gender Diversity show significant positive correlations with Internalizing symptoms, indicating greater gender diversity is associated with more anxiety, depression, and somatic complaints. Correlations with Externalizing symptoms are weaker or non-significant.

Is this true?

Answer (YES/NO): YES